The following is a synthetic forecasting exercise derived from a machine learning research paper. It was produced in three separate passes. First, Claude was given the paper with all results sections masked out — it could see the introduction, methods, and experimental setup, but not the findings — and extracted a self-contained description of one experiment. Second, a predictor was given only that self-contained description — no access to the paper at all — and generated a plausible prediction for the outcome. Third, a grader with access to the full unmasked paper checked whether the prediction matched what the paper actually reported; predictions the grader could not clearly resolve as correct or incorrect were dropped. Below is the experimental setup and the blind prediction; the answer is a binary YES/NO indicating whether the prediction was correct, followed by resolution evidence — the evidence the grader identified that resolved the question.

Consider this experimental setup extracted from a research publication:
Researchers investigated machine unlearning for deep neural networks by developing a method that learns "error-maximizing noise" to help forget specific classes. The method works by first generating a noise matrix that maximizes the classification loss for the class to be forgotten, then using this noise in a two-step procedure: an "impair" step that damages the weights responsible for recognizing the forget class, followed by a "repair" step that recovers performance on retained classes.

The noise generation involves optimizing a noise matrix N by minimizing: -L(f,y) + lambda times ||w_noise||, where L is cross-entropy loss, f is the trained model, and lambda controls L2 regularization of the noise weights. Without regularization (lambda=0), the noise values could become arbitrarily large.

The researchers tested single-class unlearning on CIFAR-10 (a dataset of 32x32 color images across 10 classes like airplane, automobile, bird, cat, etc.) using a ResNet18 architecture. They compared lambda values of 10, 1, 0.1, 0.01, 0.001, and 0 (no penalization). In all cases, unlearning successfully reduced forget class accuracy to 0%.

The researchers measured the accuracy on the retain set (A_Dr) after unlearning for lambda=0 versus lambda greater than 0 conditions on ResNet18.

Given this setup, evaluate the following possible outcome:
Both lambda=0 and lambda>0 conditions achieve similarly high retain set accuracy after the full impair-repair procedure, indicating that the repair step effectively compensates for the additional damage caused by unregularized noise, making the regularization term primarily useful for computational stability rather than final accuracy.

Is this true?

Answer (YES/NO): NO